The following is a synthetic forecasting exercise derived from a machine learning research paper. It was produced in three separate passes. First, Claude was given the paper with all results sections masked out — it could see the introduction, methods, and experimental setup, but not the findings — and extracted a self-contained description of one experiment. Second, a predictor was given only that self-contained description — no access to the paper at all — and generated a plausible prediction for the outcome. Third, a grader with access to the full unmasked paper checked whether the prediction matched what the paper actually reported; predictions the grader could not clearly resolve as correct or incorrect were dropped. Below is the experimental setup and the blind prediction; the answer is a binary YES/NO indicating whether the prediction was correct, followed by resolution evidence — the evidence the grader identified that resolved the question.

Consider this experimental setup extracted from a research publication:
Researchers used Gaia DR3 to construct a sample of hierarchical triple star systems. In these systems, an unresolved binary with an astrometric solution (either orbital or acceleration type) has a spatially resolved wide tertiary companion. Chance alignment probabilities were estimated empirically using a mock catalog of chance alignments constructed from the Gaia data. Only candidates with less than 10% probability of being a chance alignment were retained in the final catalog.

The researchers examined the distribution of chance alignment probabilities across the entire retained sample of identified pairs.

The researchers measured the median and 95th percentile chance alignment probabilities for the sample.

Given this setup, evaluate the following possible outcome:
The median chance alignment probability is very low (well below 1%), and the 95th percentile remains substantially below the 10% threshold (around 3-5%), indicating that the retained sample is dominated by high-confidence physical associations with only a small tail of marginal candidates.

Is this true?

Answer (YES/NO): NO